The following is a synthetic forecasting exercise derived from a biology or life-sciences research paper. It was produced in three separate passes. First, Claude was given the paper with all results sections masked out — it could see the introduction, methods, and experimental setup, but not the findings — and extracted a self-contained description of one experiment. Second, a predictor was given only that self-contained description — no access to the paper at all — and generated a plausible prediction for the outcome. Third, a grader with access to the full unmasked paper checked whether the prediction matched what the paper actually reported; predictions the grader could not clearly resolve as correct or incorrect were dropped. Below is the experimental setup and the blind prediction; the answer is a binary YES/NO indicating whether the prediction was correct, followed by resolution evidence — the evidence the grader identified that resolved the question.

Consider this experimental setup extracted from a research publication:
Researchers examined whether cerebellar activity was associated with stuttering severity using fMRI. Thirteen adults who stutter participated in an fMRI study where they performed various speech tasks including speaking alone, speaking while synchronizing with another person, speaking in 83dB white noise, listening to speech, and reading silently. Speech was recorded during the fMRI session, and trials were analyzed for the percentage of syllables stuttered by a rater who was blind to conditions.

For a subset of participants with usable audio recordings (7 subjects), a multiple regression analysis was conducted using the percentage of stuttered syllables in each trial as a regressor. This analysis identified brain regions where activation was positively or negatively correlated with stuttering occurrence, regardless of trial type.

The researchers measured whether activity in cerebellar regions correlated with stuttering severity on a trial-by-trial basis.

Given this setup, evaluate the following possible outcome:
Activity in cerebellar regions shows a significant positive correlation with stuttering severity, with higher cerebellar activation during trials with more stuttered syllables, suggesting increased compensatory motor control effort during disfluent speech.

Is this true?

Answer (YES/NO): YES